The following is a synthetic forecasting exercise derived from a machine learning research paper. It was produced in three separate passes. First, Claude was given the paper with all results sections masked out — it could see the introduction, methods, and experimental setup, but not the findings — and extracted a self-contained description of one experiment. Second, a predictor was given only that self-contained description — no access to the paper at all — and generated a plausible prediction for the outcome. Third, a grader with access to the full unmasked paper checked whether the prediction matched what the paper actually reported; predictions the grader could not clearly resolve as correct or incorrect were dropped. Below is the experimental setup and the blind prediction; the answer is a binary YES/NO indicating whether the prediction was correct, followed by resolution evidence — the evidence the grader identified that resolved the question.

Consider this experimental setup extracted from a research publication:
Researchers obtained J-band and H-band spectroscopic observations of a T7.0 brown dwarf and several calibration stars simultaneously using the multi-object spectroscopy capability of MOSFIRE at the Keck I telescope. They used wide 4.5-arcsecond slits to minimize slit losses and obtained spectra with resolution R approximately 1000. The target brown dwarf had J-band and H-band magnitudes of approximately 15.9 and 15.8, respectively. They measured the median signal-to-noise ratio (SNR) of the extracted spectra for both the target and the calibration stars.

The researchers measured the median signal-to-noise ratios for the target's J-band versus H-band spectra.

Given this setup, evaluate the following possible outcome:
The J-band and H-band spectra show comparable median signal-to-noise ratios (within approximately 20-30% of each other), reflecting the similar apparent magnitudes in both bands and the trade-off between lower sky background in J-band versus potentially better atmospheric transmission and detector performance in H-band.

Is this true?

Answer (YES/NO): NO